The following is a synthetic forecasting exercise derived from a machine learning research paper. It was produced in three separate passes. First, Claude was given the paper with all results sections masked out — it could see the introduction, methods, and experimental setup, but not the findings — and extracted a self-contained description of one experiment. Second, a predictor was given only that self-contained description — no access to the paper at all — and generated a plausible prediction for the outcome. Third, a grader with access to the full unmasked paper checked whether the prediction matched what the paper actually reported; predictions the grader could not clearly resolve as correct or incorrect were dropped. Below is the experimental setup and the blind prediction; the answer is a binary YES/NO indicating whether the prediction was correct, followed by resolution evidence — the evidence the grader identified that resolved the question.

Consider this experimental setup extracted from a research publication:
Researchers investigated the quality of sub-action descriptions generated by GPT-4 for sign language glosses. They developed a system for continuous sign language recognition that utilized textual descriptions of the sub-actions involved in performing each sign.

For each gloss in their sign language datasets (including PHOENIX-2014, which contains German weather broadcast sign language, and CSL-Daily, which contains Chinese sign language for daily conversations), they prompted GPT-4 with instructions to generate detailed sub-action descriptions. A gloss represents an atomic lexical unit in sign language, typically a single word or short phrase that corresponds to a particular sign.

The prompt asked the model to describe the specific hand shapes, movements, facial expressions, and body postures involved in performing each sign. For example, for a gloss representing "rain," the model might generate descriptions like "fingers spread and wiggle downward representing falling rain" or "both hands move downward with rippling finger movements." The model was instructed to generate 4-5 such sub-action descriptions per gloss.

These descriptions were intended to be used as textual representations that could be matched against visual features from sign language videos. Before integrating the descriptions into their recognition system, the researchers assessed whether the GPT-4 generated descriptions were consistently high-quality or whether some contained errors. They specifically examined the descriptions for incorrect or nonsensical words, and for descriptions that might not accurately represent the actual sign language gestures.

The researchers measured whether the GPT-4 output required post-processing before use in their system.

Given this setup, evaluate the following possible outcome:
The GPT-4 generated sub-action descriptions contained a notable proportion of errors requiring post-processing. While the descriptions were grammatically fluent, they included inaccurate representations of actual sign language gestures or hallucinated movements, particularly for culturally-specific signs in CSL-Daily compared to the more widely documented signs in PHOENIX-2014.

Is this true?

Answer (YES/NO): NO